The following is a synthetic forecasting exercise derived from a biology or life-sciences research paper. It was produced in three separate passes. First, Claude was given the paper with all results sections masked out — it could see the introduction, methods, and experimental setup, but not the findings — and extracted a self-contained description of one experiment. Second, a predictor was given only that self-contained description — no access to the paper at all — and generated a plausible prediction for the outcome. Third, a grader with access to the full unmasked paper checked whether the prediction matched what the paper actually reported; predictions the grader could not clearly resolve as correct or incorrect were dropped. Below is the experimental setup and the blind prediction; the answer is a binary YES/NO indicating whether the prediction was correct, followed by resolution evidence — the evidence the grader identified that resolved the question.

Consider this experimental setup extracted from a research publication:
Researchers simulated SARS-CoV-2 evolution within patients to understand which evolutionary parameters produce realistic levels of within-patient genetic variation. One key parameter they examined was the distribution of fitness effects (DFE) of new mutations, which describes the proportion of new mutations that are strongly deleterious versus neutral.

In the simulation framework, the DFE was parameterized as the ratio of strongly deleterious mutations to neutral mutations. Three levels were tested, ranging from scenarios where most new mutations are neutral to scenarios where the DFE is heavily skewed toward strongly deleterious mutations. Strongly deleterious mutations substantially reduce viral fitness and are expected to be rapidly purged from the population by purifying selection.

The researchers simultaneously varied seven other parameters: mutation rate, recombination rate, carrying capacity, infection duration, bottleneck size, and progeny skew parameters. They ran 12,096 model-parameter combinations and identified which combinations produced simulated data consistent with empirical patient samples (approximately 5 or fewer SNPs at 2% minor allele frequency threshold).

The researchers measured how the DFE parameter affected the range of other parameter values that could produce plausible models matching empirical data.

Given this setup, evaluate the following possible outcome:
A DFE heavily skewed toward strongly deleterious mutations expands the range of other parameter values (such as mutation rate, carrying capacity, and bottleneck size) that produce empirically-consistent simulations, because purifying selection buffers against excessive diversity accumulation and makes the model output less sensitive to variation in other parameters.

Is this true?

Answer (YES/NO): YES